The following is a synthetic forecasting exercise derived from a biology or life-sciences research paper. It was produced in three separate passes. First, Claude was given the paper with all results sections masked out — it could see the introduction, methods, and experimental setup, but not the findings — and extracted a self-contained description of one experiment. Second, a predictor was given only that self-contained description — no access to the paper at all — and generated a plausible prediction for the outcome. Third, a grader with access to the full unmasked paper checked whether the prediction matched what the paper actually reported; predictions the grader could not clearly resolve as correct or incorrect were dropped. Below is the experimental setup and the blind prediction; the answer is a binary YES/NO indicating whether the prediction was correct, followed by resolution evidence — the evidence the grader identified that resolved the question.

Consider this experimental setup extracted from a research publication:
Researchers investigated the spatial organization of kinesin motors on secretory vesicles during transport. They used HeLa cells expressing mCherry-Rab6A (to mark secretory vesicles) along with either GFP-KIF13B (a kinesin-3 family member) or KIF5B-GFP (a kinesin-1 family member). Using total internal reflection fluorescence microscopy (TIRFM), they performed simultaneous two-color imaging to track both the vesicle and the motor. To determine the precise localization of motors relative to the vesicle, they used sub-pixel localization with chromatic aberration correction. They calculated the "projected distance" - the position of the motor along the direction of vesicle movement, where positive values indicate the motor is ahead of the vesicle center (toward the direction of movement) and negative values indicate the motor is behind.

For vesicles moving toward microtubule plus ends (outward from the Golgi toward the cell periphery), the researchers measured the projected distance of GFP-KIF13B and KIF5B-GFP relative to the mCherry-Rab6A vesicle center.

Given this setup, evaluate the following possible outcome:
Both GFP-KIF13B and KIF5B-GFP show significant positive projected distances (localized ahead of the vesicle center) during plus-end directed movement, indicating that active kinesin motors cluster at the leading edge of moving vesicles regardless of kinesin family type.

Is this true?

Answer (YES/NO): YES